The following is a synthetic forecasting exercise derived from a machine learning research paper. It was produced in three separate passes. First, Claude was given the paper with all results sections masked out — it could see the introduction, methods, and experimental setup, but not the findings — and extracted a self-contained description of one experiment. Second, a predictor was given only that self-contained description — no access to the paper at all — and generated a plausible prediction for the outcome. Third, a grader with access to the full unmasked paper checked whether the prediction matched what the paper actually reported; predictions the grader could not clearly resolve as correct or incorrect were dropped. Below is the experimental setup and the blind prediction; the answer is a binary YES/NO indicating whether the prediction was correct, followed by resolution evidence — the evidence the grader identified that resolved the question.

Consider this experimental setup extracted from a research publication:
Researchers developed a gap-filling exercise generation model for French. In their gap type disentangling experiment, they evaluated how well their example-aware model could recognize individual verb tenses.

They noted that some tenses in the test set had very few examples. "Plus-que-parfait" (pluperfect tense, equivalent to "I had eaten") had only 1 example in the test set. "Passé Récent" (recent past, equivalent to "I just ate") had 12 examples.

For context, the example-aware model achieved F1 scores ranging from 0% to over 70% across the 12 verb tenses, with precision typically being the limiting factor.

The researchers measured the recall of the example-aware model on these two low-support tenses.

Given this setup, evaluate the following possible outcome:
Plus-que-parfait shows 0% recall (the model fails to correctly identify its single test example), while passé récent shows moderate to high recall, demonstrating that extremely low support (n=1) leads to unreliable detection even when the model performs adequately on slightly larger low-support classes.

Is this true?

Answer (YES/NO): NO